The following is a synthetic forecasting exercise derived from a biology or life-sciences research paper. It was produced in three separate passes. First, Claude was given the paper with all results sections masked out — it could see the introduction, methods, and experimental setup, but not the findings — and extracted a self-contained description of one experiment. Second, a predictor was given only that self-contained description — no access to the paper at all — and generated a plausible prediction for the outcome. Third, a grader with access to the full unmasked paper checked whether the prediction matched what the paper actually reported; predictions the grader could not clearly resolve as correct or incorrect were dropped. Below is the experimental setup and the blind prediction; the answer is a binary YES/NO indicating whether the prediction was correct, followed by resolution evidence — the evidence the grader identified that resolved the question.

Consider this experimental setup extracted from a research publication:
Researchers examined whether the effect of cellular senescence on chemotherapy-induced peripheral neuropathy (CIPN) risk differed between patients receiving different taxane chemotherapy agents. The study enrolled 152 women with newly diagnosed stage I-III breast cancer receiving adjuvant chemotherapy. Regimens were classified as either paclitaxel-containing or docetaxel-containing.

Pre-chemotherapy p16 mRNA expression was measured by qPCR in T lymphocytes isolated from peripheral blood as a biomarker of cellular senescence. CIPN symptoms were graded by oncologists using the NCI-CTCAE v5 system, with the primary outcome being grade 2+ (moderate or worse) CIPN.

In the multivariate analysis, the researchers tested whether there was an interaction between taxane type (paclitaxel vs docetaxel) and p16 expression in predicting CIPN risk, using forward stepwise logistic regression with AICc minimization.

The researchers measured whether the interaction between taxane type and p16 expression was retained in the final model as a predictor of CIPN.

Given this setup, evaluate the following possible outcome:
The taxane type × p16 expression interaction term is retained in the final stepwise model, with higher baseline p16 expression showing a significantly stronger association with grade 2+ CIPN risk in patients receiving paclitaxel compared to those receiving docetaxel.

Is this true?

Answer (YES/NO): NO